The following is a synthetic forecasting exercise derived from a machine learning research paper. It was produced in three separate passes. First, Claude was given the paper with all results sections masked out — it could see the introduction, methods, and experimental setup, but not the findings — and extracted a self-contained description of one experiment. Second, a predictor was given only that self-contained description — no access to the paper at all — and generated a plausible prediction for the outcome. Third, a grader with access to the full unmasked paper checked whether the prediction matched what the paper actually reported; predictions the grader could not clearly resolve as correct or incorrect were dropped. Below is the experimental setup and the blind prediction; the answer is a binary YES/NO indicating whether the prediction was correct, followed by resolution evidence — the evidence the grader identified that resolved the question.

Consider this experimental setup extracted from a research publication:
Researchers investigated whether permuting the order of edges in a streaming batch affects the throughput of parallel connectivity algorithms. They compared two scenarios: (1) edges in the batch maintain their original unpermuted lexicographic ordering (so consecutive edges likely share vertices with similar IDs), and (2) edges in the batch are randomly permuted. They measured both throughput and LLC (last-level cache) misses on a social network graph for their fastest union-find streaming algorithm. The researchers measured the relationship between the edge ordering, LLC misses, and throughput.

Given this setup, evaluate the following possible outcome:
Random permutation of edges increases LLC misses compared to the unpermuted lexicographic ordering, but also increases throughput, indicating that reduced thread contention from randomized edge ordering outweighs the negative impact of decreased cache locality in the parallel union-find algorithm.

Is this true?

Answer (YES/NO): NO